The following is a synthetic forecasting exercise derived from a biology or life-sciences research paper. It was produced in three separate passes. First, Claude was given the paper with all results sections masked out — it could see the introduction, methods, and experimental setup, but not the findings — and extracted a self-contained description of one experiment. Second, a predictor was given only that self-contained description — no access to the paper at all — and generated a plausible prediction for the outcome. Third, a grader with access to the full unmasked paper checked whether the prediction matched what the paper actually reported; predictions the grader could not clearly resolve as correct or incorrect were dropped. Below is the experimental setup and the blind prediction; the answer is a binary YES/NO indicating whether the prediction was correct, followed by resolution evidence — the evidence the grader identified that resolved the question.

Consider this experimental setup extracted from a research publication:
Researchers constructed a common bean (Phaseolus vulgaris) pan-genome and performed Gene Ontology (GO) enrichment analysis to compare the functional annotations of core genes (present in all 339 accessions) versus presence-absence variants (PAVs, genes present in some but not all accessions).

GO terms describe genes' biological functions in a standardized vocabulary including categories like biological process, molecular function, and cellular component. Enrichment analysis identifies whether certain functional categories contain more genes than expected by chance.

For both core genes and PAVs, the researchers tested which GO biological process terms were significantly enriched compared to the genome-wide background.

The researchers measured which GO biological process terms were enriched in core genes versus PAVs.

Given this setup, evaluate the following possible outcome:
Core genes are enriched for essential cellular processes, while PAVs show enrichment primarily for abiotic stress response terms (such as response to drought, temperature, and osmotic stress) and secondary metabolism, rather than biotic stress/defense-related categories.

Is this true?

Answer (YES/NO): NO